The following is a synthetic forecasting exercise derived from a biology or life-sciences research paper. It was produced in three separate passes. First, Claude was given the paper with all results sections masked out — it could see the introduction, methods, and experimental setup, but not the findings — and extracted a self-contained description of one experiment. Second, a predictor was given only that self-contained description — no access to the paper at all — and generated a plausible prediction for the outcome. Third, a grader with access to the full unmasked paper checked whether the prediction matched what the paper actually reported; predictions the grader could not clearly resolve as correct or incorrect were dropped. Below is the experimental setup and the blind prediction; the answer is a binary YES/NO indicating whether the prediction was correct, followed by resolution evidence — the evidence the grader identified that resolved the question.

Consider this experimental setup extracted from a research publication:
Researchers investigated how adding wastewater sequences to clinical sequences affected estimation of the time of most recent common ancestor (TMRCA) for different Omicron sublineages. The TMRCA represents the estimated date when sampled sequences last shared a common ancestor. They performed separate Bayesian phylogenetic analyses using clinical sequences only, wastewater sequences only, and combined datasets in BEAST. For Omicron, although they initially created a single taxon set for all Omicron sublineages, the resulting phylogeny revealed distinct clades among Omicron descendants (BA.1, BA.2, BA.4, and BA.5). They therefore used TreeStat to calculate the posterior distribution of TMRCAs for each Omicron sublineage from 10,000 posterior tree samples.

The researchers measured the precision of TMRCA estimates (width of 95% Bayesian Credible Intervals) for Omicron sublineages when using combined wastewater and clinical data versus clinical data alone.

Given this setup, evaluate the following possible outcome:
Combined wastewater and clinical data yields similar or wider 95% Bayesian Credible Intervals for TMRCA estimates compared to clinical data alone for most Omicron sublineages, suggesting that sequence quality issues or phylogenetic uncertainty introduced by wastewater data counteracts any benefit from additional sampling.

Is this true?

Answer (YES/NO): NO